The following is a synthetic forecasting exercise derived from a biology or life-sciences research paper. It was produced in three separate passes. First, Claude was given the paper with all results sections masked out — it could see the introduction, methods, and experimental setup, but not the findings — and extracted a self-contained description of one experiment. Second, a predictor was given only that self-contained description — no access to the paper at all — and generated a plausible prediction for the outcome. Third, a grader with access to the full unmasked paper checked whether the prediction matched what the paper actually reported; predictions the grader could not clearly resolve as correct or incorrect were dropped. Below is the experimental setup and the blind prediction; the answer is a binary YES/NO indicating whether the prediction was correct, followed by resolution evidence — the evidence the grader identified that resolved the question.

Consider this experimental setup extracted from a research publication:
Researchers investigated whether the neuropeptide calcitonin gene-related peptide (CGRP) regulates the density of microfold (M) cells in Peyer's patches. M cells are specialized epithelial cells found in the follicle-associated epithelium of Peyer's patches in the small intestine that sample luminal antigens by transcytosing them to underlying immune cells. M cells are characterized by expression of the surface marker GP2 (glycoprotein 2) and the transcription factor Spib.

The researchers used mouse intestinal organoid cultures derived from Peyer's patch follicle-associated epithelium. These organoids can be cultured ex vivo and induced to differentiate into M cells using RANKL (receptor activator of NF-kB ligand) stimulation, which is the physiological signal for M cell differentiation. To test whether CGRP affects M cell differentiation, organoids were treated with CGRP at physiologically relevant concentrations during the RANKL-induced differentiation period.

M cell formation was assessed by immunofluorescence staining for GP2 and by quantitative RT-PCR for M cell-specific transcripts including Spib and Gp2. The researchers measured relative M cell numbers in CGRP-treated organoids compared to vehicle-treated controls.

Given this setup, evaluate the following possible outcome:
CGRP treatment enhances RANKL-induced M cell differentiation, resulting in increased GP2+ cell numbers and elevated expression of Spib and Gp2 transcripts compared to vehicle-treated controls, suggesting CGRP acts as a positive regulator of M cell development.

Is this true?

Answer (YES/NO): NO